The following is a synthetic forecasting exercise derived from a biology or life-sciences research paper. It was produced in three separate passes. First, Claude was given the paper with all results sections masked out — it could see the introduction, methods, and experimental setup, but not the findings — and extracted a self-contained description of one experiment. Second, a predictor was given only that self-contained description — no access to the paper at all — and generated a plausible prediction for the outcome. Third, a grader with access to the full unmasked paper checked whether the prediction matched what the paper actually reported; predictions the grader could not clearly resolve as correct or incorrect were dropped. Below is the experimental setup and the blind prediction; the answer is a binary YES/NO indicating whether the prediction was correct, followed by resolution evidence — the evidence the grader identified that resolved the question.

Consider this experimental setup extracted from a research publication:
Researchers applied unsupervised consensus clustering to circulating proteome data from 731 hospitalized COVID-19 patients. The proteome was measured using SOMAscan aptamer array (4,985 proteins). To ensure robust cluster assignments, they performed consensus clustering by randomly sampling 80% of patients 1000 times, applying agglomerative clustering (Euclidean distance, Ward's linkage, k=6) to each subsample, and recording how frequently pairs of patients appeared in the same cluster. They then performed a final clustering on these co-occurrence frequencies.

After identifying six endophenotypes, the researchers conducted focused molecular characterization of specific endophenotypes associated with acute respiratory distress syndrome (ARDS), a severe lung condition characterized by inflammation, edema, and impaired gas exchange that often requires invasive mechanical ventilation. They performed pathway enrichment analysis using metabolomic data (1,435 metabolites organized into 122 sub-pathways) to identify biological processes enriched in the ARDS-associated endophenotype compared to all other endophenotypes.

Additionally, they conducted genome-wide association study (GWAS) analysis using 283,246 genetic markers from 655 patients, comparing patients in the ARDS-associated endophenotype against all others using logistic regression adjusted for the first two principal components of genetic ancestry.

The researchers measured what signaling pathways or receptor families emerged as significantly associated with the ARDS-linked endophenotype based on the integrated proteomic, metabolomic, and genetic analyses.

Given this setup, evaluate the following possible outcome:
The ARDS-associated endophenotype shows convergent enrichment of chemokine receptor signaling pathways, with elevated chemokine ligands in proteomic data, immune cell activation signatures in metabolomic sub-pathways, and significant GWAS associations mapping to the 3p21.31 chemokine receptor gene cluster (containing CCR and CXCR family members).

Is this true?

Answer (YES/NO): NO